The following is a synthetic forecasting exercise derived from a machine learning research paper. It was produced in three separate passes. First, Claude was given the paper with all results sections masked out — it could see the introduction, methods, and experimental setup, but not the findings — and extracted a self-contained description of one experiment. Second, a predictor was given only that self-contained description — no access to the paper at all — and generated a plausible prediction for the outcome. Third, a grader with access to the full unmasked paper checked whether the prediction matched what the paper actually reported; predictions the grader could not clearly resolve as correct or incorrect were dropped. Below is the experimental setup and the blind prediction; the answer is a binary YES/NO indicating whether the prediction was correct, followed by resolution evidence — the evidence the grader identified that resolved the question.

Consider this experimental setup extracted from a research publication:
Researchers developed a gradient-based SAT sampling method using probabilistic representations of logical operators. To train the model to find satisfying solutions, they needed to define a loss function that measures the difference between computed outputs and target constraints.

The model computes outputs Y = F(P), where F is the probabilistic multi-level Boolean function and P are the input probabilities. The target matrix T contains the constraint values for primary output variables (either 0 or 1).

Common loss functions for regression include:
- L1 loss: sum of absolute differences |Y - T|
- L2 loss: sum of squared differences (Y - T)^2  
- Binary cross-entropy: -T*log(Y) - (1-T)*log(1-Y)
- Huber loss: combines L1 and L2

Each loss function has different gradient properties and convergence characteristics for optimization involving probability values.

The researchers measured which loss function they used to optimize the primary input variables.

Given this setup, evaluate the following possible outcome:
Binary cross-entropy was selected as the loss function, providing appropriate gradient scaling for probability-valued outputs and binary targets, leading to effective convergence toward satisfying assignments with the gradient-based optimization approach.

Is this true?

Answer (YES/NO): NO